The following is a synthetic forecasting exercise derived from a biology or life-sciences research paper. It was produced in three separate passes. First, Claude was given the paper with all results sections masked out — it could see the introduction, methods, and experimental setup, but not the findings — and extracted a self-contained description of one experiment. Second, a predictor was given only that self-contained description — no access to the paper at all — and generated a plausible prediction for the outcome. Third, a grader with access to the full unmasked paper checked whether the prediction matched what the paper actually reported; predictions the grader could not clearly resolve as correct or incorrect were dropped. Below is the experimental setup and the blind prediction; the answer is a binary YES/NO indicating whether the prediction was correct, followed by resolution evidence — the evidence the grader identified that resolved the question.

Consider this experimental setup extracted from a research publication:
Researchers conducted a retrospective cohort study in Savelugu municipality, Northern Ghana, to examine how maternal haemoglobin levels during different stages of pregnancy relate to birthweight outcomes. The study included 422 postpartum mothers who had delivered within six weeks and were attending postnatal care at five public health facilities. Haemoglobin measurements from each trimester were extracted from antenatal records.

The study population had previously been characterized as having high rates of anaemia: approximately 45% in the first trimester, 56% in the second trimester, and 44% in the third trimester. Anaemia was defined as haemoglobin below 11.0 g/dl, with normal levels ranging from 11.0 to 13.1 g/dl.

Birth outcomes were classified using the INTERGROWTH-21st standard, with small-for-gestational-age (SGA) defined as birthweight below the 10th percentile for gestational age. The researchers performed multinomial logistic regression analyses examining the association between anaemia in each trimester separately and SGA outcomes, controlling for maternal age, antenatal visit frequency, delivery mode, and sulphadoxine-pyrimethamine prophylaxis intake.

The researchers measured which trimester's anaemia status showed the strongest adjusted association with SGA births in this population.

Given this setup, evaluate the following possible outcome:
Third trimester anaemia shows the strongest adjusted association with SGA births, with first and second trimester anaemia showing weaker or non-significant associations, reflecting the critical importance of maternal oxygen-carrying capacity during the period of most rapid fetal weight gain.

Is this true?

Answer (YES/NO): YES